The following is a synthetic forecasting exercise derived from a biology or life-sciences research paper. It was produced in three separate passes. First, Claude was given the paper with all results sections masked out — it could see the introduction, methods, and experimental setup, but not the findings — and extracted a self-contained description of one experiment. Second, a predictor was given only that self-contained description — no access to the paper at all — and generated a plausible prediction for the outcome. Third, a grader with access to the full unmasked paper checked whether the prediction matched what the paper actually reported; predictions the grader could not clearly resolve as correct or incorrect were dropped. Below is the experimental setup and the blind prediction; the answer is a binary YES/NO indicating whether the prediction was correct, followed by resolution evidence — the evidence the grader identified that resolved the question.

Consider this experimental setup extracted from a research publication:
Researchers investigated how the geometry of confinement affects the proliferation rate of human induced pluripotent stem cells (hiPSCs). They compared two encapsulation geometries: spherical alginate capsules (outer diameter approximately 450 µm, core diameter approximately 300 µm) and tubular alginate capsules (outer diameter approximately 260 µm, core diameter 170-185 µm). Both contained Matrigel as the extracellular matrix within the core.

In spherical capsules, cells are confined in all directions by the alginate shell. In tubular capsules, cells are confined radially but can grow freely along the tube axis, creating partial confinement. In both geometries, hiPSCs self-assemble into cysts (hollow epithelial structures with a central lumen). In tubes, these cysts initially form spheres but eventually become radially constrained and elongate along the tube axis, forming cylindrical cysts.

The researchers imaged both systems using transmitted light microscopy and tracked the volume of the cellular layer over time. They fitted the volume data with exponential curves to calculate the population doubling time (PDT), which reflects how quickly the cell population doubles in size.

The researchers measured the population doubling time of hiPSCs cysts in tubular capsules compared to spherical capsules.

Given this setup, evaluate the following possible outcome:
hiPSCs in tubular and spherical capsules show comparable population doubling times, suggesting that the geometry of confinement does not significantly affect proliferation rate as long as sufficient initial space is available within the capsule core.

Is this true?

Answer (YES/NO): YES